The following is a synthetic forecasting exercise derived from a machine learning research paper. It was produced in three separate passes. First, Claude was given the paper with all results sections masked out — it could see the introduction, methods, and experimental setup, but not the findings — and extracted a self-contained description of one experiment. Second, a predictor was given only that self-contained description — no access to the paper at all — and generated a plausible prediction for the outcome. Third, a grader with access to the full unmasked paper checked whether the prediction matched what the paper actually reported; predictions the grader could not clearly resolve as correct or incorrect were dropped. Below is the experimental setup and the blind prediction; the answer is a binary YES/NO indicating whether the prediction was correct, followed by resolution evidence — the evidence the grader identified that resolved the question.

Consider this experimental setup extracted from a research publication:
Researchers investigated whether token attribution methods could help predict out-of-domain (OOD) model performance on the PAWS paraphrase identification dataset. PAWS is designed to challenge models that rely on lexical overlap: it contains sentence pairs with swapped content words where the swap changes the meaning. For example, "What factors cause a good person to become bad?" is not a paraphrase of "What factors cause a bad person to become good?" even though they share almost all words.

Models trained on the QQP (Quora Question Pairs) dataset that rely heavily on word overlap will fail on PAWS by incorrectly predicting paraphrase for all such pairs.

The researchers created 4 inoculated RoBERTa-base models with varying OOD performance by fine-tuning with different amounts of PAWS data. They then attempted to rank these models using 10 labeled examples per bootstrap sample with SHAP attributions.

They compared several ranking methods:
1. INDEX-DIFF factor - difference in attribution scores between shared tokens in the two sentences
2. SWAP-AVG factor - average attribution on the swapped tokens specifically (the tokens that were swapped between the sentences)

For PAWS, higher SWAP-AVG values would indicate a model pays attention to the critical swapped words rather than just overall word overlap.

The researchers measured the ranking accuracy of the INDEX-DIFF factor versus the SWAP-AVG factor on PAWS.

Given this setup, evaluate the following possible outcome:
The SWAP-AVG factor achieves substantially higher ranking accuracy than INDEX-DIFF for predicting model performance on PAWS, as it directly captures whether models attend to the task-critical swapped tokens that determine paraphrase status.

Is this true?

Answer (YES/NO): YES